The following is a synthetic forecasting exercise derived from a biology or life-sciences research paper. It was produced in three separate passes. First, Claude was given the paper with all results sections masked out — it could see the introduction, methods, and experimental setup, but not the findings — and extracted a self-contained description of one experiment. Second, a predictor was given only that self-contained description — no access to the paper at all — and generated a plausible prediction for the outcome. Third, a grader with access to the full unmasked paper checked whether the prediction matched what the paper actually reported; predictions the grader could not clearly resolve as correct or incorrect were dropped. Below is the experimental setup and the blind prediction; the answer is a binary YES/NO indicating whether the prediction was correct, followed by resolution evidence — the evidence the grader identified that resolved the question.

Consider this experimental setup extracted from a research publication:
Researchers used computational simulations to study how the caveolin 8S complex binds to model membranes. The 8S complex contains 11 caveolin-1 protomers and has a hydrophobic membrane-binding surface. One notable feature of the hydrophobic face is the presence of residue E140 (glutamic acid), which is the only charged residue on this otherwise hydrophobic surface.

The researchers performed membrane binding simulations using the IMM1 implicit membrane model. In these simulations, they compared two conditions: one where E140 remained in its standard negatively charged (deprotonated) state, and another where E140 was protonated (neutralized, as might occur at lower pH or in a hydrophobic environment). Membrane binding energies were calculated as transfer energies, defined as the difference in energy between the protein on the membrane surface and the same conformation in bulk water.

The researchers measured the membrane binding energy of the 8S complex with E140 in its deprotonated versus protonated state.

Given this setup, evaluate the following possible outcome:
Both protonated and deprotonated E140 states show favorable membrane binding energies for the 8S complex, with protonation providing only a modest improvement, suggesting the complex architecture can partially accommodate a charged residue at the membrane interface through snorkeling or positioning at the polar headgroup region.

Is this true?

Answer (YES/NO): NO